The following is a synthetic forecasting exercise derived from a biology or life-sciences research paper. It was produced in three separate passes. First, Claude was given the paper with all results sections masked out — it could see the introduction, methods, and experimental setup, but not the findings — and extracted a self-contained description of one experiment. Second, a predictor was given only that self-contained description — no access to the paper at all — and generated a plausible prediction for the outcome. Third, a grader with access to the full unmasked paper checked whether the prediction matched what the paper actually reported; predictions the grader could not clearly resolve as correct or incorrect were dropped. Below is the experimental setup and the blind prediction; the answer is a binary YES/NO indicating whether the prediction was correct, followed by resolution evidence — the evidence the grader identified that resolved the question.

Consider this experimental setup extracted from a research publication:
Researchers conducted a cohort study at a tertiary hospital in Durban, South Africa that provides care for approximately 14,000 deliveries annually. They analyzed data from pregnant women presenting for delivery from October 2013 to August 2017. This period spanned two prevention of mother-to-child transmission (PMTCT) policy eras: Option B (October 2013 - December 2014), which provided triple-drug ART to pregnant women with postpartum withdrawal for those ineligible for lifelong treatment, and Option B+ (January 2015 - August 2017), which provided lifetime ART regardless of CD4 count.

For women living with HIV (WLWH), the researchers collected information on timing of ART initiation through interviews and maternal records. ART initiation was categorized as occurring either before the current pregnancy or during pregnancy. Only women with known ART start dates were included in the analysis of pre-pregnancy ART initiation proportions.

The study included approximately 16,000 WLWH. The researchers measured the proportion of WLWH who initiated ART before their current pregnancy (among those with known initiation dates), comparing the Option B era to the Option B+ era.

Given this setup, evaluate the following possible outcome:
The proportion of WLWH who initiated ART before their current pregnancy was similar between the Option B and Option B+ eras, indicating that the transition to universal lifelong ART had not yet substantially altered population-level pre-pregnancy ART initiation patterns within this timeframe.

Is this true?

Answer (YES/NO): NO